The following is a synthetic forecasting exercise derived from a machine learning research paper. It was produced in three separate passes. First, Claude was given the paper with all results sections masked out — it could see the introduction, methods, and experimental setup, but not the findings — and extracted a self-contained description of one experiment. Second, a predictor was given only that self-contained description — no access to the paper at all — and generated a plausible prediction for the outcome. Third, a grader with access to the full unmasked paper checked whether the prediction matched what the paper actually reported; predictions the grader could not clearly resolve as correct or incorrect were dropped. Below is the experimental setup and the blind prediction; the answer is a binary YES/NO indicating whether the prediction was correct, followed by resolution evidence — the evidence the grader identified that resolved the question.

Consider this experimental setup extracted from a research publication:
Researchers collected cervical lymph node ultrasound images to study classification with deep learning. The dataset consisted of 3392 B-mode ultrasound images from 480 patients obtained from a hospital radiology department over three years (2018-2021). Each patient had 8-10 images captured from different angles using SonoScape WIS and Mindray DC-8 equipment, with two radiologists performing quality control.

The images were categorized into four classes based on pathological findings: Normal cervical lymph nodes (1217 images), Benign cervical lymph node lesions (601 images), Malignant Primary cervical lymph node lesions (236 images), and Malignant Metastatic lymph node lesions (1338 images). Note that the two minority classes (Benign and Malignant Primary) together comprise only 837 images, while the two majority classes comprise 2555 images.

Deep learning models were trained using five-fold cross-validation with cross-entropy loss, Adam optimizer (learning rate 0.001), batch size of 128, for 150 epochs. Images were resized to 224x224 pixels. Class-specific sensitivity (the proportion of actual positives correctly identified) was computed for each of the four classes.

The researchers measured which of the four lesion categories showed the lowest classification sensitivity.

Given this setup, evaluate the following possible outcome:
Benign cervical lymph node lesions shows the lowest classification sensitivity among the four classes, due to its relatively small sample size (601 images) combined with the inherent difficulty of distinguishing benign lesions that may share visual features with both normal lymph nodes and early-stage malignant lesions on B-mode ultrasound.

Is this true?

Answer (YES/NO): YES